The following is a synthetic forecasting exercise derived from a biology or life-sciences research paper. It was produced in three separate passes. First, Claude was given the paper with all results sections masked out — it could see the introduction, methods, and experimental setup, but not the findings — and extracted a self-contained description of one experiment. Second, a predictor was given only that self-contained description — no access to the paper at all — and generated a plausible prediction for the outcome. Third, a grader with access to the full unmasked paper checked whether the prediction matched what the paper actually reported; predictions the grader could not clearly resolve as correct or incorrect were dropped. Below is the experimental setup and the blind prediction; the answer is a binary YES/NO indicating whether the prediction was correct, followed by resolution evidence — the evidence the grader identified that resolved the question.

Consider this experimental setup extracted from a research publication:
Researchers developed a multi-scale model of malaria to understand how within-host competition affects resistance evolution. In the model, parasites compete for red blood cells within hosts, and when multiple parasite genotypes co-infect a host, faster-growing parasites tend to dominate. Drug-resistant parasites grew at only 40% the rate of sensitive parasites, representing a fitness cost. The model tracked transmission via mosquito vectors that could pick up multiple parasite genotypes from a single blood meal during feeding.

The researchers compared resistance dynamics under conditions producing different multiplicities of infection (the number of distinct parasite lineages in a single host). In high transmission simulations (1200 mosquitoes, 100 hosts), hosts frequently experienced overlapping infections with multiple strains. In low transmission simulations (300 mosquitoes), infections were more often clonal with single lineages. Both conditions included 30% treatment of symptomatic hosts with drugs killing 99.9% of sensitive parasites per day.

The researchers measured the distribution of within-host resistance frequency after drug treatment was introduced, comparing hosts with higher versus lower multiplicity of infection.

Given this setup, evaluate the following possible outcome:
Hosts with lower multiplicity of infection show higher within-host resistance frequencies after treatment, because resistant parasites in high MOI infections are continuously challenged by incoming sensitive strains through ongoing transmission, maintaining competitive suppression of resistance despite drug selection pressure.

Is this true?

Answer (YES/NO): YES